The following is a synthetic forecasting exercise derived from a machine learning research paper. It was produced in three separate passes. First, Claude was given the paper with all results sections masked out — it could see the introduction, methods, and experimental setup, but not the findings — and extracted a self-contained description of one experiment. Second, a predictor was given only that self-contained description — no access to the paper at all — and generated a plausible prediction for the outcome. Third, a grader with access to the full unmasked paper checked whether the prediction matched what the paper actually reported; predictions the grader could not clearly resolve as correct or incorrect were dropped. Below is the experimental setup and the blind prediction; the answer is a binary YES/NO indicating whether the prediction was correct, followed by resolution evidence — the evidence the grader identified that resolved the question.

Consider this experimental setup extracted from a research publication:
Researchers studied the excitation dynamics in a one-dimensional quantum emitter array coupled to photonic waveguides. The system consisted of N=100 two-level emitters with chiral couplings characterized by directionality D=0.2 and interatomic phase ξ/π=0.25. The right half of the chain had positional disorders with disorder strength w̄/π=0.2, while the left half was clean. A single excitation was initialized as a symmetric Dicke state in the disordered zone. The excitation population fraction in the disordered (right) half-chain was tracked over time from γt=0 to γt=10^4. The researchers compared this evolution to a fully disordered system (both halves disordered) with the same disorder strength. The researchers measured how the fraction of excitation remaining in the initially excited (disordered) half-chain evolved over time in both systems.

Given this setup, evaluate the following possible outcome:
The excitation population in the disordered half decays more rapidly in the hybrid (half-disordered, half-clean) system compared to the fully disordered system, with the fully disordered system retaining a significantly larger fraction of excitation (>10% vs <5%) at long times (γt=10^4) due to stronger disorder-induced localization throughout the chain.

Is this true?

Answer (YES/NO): NO